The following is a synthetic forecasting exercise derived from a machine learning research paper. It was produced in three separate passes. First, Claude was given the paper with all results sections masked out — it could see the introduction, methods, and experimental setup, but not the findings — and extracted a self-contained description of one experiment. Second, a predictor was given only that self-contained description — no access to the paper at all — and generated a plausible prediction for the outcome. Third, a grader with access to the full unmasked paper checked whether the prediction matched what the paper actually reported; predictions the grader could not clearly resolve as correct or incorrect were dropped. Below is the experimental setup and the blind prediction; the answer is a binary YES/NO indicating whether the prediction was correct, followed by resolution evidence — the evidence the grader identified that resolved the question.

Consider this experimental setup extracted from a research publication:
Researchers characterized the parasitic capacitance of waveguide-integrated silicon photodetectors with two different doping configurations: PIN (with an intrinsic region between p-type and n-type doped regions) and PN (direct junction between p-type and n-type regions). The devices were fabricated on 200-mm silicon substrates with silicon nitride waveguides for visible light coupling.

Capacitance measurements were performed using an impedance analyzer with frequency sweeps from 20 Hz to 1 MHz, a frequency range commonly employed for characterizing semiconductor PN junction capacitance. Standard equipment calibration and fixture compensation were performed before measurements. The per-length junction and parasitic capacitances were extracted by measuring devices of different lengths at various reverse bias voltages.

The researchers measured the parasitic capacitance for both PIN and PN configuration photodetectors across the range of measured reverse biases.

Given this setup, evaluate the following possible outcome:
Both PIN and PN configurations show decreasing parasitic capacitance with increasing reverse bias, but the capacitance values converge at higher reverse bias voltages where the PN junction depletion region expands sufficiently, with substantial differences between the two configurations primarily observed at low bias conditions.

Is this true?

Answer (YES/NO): NO